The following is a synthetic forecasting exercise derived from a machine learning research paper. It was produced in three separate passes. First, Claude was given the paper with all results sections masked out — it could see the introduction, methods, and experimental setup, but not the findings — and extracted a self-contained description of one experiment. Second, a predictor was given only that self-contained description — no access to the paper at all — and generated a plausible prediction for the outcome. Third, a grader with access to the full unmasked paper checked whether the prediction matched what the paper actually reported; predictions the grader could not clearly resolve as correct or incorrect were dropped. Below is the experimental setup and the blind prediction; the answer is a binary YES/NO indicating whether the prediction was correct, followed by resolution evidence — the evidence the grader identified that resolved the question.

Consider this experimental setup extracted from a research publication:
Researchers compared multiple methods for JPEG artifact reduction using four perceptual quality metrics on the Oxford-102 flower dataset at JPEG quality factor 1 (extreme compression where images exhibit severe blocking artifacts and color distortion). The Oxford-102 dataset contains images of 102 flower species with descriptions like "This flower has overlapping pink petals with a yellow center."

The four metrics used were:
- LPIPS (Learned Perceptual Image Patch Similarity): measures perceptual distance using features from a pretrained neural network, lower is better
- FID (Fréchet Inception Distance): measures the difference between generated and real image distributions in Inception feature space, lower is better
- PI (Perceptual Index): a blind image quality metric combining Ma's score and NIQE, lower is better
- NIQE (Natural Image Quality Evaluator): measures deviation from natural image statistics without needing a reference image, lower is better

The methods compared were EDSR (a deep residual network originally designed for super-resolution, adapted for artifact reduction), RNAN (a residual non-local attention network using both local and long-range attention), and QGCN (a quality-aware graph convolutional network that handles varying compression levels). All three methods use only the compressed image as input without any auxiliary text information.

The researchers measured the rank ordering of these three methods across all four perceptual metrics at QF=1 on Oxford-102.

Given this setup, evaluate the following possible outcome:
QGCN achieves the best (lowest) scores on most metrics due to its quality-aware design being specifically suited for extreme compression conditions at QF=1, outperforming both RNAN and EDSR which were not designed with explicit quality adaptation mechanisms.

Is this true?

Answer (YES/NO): NO